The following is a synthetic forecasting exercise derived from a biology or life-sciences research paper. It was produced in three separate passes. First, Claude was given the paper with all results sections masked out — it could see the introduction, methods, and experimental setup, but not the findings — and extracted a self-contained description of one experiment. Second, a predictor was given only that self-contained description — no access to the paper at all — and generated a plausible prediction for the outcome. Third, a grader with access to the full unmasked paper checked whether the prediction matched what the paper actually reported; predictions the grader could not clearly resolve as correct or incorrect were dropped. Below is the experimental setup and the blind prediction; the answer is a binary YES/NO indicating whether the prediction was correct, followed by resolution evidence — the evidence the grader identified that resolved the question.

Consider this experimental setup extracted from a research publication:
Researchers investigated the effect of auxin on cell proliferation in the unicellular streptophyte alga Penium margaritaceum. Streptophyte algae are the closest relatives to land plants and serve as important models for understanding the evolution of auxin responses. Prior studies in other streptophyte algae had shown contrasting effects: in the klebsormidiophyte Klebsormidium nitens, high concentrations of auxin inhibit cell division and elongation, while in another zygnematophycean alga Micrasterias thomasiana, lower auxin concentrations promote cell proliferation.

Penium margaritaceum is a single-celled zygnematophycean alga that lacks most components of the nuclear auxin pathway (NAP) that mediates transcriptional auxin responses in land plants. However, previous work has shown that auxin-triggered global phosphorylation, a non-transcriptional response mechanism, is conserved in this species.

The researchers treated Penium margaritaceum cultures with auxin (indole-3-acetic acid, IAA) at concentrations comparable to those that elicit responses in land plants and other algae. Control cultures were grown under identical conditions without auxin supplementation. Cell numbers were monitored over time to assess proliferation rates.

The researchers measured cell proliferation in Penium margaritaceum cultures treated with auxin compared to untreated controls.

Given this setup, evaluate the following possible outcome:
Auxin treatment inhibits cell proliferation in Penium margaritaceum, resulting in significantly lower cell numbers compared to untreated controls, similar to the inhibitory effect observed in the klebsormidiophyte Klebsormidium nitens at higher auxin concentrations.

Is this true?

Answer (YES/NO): NO